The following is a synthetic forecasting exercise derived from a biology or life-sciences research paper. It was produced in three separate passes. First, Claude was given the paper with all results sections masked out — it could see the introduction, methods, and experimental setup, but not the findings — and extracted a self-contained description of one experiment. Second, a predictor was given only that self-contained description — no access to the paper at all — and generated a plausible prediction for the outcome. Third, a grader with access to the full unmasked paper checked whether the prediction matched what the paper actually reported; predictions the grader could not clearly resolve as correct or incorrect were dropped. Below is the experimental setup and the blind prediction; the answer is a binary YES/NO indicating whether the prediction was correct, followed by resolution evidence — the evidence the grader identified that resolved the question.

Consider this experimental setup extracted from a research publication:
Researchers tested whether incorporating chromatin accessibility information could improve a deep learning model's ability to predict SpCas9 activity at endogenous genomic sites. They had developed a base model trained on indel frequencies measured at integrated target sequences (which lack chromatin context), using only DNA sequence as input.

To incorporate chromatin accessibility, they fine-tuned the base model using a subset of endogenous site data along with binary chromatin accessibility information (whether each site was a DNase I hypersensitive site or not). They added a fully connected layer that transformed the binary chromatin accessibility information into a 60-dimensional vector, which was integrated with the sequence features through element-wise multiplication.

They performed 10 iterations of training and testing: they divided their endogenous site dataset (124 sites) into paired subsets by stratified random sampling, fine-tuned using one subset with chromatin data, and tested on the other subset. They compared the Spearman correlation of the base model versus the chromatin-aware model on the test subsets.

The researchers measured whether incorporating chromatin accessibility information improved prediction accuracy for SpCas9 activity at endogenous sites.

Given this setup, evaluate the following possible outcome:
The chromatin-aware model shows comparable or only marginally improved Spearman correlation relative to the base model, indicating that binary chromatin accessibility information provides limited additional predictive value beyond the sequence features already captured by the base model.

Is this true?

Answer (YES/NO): YES